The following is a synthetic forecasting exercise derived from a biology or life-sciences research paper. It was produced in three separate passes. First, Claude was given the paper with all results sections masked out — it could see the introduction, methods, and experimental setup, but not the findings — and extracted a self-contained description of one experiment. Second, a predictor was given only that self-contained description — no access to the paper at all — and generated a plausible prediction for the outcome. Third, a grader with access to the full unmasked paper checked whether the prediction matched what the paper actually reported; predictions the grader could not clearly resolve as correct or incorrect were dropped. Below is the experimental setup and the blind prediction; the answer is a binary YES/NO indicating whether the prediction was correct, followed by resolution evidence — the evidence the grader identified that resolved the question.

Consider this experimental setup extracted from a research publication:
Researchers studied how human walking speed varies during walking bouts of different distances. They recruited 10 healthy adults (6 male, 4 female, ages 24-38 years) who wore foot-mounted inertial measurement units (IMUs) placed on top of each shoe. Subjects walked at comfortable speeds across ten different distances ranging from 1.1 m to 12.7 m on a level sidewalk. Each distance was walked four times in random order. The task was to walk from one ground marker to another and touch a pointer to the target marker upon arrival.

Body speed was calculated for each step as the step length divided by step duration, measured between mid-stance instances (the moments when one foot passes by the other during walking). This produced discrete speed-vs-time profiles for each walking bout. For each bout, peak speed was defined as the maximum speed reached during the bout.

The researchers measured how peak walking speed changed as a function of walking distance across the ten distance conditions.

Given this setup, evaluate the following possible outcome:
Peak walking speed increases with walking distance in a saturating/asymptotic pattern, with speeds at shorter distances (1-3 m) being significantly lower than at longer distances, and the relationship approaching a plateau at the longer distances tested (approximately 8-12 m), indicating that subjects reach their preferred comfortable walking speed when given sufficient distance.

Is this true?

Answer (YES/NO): YES